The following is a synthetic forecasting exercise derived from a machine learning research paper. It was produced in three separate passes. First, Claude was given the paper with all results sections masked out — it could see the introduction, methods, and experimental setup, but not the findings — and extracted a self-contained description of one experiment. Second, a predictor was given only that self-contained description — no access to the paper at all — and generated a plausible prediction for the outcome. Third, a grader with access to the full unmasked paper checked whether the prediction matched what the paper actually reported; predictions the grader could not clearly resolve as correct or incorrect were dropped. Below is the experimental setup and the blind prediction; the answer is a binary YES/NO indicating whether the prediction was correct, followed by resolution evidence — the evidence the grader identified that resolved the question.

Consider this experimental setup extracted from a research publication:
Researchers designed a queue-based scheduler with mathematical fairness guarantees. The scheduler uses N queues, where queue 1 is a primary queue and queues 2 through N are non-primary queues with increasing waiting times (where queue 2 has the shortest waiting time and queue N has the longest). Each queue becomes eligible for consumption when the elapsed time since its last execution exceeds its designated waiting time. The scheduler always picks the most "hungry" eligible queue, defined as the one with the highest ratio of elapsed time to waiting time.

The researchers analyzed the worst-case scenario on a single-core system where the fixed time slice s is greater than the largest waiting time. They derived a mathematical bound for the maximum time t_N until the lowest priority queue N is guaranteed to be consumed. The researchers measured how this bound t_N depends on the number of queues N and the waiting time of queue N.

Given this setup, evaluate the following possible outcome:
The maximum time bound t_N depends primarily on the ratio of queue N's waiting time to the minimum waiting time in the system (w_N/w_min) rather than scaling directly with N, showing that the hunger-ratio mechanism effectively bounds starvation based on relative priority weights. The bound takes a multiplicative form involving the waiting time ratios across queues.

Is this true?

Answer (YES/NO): NO